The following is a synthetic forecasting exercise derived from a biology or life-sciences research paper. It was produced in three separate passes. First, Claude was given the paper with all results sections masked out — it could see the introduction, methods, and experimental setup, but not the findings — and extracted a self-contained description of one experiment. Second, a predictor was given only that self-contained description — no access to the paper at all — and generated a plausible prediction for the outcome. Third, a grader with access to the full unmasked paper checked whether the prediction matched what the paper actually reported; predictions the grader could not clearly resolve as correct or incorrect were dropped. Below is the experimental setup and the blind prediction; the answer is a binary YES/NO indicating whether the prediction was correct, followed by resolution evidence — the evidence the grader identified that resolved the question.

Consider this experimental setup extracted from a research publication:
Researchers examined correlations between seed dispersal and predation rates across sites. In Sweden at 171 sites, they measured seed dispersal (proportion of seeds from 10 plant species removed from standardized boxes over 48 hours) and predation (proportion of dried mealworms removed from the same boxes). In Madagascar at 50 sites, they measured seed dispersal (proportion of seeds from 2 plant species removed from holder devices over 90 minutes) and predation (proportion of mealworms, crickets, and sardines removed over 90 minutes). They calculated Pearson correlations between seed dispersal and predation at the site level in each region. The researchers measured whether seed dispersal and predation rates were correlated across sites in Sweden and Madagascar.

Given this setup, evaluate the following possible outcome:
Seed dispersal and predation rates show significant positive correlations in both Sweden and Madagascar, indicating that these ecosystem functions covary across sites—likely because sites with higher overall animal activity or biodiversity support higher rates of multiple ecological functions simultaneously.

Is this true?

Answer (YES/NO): YES